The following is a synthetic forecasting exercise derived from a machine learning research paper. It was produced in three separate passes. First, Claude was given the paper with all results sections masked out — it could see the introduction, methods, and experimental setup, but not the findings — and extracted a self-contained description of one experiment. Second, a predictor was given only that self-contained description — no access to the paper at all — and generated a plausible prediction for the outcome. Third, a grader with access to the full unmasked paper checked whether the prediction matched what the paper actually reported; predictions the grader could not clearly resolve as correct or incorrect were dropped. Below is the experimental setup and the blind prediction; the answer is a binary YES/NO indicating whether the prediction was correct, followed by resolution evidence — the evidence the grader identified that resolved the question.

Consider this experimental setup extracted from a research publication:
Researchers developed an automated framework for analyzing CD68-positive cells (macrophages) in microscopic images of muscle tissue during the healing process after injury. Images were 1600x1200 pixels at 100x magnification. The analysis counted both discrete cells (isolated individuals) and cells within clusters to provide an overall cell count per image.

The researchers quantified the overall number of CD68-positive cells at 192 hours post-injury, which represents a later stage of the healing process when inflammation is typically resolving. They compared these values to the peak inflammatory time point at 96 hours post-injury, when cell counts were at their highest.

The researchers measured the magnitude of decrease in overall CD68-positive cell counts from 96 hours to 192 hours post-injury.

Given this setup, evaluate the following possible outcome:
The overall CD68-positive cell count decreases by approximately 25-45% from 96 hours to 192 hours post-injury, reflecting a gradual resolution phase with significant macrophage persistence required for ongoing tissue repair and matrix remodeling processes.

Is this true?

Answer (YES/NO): NO